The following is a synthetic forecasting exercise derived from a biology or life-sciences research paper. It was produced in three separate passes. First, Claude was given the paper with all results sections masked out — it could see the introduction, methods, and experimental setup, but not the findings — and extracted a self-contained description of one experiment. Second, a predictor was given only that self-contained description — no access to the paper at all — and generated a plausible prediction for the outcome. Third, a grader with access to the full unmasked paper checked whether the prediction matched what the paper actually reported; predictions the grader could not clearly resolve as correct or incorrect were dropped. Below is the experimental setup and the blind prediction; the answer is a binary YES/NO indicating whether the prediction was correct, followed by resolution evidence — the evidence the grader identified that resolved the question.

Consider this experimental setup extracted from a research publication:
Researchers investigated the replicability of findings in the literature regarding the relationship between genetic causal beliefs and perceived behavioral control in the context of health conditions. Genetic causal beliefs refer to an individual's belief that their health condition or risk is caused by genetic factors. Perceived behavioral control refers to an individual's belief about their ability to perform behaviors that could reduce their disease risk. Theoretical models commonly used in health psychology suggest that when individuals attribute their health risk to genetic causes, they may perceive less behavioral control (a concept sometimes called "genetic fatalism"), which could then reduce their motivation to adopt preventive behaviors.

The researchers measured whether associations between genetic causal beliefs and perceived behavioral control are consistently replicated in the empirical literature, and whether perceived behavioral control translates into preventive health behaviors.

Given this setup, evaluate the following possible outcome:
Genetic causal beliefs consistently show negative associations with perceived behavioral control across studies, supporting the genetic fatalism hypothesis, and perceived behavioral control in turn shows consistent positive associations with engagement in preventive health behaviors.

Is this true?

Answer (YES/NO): NO